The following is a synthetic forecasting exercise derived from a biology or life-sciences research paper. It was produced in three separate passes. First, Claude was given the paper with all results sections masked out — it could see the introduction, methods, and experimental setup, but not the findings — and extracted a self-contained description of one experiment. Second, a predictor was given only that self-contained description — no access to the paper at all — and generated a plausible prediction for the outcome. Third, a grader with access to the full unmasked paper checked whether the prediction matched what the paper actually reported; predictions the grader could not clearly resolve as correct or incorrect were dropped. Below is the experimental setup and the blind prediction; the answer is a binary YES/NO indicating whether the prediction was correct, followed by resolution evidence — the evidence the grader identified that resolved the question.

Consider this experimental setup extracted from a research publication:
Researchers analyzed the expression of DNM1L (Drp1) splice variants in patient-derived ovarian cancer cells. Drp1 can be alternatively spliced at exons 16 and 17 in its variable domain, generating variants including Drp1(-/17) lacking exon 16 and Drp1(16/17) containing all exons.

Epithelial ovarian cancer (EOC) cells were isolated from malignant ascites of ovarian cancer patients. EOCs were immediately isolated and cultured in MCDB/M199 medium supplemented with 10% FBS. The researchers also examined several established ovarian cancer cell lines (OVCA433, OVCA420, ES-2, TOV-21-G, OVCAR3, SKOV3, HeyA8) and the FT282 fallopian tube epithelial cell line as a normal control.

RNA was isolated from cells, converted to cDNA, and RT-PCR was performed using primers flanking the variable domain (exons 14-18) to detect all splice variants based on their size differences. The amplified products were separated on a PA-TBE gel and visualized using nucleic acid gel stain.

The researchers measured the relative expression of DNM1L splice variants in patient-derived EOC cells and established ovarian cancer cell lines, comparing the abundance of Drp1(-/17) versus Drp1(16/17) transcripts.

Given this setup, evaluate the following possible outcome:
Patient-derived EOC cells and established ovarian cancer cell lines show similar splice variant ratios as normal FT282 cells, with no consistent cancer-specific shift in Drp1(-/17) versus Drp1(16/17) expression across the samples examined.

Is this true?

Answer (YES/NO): NO